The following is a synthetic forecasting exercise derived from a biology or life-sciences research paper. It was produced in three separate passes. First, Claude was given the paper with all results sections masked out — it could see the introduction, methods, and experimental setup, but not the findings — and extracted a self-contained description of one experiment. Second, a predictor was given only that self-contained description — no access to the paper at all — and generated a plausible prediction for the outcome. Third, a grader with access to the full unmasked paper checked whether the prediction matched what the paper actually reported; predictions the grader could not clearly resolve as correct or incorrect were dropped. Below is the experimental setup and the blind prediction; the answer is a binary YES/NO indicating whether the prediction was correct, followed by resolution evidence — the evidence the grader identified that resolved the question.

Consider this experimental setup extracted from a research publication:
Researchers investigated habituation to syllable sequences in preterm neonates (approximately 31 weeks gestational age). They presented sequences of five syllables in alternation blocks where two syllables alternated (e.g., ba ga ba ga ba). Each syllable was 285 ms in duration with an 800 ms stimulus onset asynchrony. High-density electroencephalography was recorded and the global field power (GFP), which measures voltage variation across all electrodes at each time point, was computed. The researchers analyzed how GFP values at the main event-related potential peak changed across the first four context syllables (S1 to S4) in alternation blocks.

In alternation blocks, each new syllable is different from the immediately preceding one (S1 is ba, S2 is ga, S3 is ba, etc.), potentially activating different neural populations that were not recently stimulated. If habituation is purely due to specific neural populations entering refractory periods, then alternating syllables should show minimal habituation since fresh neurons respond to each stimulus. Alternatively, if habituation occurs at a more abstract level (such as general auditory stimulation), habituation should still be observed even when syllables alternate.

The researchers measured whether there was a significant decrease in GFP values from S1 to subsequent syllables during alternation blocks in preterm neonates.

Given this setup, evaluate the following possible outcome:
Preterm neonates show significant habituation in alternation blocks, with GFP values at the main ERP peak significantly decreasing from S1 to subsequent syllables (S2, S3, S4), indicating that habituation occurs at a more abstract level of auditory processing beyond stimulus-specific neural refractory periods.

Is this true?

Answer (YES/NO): NO